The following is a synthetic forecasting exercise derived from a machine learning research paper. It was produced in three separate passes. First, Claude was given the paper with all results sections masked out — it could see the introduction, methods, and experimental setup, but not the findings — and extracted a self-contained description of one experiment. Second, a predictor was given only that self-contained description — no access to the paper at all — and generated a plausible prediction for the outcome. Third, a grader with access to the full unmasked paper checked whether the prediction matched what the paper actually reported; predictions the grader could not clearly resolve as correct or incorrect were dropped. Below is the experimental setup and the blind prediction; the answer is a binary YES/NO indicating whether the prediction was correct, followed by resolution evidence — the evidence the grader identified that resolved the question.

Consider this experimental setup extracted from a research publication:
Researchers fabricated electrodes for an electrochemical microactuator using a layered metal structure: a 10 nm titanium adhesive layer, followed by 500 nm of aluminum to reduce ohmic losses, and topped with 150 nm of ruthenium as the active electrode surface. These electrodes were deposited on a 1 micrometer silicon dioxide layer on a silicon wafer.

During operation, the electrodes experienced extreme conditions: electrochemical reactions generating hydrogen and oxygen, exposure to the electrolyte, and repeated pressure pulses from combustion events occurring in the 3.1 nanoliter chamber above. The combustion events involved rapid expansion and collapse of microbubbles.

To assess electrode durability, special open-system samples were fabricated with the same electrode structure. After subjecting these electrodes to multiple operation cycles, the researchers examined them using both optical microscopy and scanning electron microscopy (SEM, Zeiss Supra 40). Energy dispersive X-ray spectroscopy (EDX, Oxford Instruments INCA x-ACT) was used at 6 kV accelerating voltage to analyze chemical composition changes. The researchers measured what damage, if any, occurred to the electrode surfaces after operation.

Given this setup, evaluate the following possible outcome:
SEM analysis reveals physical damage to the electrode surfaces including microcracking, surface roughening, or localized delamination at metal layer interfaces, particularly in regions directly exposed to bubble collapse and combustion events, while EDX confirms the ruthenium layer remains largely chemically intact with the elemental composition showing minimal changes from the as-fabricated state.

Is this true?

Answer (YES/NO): NO